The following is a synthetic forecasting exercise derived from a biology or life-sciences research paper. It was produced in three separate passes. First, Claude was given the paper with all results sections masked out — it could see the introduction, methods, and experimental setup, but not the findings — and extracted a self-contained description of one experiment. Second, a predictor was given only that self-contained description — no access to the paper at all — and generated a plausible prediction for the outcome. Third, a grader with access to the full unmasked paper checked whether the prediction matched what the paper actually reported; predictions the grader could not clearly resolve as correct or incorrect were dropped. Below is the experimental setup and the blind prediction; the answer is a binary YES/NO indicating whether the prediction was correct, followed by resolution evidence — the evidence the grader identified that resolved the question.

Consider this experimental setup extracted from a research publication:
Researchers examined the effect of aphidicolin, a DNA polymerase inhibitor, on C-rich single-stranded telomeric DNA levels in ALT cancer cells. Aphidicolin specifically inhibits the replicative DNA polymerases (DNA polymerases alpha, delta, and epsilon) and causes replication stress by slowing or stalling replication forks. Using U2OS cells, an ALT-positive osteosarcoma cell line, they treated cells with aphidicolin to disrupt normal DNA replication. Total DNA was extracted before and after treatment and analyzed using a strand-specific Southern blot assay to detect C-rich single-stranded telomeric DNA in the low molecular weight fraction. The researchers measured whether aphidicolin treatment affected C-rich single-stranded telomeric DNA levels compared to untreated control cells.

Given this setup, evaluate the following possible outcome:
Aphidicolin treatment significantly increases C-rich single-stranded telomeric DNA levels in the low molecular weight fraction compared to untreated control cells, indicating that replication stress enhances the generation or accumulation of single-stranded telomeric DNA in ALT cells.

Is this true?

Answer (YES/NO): NO